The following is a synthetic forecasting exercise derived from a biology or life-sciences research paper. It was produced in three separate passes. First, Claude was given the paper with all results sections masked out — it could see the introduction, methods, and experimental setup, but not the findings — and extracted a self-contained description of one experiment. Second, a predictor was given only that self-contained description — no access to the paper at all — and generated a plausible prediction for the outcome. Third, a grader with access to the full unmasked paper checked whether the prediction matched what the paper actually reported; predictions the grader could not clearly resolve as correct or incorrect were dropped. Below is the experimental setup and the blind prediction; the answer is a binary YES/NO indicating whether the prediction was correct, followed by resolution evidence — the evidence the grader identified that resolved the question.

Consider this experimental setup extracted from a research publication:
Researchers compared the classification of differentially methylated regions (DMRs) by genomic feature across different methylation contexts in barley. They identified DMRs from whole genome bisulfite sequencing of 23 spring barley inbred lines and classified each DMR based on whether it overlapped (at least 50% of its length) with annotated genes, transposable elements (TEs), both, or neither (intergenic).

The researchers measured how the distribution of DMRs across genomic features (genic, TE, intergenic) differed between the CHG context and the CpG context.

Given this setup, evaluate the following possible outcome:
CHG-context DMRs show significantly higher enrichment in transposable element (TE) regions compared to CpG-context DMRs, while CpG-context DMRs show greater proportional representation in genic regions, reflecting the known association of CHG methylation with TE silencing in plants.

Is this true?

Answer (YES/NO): NO